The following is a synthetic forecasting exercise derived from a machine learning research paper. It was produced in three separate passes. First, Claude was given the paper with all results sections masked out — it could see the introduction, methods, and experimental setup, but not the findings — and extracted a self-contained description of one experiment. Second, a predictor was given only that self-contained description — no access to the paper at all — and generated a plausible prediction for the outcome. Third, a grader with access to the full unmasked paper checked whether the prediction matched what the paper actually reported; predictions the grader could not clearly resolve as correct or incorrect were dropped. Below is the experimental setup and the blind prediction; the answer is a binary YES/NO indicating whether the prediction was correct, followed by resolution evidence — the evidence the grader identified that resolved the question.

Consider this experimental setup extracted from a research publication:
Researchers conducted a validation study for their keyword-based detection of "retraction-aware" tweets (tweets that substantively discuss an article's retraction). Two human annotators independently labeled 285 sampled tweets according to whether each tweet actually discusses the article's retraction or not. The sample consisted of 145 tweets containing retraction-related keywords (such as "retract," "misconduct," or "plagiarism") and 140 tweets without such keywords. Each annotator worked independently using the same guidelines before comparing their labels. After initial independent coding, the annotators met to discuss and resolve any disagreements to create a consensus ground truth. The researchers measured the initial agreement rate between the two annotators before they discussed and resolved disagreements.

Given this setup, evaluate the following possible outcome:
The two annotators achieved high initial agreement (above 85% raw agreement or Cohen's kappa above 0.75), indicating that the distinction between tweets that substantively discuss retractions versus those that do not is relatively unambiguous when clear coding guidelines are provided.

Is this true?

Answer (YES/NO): YES